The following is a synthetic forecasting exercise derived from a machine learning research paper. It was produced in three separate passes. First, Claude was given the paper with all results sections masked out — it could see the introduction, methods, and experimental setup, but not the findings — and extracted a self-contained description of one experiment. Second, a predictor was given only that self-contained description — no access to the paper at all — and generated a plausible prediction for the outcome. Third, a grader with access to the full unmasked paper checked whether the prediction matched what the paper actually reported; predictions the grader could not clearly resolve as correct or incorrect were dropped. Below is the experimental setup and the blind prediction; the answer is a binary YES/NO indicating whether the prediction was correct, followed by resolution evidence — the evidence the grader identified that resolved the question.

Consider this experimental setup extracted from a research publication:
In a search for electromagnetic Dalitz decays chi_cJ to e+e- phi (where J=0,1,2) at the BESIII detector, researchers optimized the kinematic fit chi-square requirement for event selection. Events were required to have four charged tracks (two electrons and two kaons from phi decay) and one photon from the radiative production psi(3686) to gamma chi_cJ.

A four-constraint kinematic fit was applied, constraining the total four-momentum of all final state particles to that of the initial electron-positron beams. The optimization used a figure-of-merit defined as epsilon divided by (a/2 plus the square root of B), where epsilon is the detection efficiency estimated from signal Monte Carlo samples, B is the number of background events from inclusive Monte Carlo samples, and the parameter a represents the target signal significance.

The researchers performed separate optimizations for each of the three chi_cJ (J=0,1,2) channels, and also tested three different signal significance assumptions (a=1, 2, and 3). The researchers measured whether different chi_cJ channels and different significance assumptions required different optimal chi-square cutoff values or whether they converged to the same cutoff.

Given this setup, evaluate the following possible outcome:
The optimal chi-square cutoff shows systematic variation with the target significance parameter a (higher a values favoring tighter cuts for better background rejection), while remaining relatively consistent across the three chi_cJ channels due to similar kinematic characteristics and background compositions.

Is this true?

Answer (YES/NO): NO